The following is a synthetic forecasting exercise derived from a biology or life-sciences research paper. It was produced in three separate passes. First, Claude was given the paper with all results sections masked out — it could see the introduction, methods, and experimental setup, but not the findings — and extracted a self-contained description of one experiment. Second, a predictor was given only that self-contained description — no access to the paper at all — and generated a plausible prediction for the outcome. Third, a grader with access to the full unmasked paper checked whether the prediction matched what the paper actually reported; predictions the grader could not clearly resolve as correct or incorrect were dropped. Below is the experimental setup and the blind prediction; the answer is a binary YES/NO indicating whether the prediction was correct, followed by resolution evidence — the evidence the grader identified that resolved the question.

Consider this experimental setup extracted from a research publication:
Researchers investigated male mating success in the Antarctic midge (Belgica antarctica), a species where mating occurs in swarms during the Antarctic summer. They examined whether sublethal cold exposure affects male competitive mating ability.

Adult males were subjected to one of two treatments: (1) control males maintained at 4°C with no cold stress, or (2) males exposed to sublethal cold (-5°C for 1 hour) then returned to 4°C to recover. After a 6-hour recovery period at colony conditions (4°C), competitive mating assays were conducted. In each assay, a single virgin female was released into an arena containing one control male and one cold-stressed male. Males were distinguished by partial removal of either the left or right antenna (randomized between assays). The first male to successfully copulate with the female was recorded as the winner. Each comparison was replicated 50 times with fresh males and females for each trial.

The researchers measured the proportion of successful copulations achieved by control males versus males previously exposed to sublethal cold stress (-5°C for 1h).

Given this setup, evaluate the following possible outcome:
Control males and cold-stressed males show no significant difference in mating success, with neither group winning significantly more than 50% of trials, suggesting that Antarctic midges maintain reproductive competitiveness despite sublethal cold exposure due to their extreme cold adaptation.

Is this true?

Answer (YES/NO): NO